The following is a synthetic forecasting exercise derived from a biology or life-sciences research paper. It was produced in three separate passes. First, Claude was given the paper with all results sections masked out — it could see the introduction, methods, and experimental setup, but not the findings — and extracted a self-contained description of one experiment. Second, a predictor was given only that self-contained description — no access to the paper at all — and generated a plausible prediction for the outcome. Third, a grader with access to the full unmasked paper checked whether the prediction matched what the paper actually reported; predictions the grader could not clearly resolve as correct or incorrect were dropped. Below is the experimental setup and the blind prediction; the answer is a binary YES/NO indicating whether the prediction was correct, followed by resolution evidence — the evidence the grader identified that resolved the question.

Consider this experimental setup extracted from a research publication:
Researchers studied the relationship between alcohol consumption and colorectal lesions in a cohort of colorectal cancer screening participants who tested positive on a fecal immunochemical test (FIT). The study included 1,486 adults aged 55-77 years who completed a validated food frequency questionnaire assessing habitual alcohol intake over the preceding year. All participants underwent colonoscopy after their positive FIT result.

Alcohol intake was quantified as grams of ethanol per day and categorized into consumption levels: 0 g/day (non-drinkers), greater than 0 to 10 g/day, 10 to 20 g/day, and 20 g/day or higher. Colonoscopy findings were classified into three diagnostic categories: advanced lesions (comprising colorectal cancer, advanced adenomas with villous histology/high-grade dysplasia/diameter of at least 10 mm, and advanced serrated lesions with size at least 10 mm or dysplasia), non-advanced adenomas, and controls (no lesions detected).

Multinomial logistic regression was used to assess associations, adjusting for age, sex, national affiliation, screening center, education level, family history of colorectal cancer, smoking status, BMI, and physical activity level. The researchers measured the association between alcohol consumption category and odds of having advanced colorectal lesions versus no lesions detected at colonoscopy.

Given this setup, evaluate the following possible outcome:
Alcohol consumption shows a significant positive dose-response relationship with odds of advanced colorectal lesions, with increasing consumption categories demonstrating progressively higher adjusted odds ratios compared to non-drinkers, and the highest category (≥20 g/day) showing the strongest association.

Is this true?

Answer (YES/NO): YES